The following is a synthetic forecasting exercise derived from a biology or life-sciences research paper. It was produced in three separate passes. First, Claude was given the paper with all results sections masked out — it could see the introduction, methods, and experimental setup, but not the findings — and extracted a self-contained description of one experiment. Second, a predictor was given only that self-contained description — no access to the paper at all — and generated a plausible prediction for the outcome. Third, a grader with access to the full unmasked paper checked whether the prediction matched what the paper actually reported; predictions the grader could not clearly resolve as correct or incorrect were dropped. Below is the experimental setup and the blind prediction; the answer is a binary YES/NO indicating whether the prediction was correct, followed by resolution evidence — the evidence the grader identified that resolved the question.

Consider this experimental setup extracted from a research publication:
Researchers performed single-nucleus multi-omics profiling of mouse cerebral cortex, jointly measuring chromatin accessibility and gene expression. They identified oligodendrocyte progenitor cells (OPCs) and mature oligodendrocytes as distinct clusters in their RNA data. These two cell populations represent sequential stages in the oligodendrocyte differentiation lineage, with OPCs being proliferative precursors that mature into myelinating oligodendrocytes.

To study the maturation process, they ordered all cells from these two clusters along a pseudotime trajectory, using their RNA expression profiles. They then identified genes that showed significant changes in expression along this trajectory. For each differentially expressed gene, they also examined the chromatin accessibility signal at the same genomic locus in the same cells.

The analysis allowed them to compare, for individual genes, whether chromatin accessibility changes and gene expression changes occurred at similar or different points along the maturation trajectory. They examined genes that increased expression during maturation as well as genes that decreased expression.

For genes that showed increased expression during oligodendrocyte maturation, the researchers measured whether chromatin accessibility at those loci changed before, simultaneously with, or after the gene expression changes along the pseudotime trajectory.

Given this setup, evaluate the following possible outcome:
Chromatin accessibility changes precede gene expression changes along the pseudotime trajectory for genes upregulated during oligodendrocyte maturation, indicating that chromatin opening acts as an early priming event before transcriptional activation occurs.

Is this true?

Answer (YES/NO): YES